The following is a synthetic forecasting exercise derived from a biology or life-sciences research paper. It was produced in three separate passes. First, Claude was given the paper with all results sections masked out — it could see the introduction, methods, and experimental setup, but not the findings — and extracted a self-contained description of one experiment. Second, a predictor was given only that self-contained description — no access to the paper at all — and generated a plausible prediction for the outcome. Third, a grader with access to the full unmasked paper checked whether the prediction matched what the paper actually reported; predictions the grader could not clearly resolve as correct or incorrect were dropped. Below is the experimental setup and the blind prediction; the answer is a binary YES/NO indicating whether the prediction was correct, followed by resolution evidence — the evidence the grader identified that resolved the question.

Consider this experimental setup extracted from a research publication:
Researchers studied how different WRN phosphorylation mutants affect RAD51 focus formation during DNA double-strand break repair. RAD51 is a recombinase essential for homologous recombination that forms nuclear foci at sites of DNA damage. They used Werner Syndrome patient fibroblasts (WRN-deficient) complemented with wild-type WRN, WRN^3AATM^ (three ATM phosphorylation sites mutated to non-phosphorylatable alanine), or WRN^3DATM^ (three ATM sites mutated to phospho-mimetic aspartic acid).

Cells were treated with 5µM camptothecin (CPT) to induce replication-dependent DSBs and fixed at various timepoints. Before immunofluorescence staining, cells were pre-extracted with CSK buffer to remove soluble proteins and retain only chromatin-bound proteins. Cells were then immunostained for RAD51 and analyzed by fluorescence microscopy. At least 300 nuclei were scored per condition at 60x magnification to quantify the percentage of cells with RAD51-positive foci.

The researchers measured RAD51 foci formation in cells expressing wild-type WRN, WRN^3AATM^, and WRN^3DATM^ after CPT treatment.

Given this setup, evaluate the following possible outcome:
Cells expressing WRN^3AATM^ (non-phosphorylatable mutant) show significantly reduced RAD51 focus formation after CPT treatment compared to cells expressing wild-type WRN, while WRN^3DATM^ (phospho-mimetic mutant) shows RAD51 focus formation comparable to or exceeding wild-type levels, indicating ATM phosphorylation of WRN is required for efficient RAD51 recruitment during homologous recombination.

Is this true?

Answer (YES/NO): NO